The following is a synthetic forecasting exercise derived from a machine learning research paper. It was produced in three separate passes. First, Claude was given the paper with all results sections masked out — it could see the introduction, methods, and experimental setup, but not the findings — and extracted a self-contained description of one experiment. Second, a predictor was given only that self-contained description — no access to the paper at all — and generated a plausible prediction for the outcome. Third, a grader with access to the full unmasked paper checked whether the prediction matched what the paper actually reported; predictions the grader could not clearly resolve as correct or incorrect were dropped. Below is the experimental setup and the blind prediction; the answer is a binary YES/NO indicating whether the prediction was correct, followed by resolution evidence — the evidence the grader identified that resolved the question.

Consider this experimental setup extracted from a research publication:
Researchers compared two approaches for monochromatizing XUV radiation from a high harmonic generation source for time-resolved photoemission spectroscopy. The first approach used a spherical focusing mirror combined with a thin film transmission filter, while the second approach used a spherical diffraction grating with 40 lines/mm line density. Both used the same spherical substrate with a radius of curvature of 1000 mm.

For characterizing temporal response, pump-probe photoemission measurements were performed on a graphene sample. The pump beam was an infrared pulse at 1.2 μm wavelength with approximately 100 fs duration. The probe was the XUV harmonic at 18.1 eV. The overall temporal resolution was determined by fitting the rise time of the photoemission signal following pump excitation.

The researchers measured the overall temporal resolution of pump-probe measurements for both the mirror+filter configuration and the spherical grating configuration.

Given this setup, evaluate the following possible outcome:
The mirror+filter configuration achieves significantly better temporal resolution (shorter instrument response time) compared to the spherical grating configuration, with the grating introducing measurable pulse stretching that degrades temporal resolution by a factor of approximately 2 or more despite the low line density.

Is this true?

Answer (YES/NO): NO